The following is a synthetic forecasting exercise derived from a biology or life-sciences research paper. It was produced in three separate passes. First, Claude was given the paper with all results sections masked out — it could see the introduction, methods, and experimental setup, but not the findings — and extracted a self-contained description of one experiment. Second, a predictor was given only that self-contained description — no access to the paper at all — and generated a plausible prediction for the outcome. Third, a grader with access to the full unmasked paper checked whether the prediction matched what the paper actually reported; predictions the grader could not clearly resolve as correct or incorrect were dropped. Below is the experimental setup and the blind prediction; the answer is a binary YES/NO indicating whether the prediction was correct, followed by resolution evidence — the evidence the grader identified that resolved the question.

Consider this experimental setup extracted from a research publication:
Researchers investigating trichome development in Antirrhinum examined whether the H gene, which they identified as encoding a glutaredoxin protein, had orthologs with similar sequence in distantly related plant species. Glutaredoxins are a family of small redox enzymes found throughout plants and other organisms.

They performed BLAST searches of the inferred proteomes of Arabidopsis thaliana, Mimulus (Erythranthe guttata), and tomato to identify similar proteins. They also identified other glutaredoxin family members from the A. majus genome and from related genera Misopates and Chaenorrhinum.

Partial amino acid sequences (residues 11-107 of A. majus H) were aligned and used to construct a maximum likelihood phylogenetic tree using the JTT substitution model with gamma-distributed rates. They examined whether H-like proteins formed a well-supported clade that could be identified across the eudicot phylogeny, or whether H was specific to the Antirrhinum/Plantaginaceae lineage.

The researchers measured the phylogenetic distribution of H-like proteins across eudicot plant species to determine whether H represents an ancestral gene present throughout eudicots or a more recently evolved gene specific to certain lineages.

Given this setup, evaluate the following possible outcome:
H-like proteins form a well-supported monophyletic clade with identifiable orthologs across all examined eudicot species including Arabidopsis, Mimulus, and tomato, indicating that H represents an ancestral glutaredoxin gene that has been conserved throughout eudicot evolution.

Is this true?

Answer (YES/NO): NO